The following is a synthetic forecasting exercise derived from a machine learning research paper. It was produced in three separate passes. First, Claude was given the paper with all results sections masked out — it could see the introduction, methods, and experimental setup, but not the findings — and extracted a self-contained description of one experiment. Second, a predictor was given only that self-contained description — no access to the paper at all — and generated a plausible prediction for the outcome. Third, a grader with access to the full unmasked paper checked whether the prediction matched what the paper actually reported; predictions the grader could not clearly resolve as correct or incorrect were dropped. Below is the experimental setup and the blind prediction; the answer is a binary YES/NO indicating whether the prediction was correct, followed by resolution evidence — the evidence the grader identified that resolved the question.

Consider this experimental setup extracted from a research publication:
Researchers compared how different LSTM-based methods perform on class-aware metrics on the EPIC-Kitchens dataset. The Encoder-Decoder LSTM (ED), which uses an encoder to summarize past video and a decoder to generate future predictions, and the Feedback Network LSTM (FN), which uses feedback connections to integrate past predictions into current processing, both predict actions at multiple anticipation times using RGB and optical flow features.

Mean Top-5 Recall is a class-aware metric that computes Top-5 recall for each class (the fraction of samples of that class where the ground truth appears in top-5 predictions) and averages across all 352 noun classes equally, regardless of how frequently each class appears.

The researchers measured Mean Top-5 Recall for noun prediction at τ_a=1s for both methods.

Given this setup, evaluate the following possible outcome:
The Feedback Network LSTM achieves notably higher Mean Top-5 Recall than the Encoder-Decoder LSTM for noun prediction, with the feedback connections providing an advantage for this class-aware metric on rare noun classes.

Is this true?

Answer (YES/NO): NO